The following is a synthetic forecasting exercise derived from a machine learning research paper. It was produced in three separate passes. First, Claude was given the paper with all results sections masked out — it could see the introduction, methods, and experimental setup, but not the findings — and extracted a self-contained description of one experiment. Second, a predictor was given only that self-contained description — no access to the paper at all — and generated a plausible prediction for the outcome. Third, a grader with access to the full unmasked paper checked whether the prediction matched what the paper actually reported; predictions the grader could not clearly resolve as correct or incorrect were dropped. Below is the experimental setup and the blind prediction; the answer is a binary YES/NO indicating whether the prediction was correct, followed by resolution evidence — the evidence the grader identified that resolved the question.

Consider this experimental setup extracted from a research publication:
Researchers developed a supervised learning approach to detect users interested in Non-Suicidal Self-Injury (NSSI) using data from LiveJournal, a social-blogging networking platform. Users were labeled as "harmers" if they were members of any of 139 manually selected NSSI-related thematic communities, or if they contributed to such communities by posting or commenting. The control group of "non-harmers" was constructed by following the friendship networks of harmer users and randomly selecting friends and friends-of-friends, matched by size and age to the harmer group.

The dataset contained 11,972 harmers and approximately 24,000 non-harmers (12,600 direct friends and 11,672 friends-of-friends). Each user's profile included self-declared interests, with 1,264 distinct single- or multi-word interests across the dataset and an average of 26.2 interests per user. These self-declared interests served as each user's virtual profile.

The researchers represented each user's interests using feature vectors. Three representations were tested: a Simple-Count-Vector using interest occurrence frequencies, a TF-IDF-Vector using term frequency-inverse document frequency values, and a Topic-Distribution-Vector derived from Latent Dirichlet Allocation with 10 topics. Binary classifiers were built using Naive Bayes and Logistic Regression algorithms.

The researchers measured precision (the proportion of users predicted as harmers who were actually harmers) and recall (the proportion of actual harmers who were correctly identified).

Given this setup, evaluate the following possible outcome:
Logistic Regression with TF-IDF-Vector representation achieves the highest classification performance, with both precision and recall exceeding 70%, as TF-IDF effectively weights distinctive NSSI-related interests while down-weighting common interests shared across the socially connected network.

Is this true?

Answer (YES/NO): NO